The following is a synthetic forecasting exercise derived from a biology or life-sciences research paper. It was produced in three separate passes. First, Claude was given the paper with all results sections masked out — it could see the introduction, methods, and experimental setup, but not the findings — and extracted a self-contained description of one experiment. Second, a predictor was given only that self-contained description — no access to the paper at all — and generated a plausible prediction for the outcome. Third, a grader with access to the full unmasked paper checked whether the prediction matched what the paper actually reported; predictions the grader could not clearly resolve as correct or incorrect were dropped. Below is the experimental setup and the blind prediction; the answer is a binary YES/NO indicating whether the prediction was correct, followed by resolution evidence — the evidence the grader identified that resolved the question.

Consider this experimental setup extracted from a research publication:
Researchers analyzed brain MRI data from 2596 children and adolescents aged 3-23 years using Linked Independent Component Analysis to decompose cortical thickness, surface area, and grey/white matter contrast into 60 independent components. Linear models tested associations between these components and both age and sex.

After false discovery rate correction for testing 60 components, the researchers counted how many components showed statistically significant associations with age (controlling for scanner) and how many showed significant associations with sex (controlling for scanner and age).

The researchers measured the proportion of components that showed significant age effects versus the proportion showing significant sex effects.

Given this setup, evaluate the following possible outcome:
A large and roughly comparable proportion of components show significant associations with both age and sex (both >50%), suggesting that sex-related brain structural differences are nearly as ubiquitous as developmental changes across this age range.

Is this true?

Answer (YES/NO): NO